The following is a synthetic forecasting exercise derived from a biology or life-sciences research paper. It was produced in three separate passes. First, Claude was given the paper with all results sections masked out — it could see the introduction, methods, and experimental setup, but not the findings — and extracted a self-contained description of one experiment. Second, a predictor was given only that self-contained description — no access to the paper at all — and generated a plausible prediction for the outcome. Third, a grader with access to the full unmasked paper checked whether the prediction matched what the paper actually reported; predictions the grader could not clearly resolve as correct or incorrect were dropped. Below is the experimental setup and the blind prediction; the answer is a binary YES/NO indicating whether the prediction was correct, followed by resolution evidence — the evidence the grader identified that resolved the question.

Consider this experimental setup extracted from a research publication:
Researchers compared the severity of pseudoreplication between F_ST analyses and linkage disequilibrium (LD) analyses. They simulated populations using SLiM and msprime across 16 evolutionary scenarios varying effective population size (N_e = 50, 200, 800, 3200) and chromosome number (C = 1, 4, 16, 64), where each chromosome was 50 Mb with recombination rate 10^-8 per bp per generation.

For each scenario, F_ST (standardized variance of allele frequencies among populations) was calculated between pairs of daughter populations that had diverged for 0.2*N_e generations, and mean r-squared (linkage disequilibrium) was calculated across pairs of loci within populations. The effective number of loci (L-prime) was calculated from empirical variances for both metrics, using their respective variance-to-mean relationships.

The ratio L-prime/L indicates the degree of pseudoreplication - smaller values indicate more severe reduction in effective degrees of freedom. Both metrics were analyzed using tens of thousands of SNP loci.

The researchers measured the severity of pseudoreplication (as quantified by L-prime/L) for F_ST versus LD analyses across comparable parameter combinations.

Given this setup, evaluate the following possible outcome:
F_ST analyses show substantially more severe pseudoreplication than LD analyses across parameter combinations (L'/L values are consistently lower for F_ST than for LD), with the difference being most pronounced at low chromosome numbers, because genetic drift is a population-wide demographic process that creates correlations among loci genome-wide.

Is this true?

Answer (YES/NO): NO